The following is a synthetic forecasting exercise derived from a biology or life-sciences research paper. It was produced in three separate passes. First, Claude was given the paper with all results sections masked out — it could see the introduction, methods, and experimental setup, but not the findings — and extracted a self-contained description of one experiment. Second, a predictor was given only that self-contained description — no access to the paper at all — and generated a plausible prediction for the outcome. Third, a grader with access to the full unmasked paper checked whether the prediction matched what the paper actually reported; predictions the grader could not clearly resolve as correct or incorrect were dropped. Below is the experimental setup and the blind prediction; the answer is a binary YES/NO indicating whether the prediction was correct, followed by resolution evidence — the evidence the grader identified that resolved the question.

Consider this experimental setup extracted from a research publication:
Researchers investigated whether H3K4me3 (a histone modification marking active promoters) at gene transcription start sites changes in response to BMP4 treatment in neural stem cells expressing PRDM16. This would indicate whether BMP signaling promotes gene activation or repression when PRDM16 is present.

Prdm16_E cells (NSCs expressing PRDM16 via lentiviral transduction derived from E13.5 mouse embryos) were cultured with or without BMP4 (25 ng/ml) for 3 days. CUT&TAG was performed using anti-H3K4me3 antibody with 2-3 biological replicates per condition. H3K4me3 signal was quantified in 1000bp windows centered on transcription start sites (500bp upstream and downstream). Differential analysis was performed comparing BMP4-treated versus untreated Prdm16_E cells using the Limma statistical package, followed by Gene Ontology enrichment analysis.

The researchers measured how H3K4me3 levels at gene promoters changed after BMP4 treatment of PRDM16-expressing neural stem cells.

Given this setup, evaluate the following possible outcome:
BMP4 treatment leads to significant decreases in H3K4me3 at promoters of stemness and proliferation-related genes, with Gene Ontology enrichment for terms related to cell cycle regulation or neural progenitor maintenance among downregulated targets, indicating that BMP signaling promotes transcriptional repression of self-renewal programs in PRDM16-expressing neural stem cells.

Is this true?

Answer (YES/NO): YES